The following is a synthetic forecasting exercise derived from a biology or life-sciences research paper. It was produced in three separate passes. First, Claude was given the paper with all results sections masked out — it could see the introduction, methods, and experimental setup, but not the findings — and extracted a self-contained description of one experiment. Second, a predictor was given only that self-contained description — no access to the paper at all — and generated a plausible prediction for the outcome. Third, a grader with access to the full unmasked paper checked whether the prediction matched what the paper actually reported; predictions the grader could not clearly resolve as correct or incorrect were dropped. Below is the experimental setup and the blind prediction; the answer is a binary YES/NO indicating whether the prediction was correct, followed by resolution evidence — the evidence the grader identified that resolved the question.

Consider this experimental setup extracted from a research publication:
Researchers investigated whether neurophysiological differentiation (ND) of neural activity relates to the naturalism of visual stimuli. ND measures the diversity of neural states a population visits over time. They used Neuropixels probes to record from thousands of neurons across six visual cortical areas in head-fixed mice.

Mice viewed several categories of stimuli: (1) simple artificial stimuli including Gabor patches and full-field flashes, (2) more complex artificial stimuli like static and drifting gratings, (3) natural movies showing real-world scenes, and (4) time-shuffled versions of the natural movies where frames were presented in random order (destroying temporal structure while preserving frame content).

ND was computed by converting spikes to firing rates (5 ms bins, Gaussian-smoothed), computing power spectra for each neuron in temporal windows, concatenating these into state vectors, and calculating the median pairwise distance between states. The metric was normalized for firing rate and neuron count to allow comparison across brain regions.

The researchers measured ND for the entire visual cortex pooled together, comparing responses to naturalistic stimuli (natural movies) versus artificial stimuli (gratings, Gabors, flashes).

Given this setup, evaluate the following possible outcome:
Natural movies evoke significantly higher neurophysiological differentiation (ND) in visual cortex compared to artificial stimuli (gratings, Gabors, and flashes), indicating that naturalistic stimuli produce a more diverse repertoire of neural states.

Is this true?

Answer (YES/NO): YES